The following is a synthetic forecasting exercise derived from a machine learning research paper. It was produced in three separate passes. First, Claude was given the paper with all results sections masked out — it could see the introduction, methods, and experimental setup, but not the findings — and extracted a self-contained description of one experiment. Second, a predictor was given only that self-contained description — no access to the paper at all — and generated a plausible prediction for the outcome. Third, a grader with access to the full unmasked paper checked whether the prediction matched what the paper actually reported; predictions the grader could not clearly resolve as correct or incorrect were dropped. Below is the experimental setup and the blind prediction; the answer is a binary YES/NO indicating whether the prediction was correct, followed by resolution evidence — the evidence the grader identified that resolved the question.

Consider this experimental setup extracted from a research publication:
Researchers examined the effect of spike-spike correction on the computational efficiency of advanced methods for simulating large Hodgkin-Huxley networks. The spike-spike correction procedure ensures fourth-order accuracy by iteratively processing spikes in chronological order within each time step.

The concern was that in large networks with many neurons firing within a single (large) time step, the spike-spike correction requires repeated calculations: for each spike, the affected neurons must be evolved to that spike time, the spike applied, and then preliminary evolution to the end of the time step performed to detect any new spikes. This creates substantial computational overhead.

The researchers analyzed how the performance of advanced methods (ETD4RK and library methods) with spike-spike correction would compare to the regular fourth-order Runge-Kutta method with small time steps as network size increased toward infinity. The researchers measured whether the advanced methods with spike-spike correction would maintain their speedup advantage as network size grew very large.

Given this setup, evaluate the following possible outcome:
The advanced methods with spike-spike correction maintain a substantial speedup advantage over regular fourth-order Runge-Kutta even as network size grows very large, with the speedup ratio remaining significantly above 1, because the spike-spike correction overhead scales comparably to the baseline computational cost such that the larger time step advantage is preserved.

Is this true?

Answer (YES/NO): NO